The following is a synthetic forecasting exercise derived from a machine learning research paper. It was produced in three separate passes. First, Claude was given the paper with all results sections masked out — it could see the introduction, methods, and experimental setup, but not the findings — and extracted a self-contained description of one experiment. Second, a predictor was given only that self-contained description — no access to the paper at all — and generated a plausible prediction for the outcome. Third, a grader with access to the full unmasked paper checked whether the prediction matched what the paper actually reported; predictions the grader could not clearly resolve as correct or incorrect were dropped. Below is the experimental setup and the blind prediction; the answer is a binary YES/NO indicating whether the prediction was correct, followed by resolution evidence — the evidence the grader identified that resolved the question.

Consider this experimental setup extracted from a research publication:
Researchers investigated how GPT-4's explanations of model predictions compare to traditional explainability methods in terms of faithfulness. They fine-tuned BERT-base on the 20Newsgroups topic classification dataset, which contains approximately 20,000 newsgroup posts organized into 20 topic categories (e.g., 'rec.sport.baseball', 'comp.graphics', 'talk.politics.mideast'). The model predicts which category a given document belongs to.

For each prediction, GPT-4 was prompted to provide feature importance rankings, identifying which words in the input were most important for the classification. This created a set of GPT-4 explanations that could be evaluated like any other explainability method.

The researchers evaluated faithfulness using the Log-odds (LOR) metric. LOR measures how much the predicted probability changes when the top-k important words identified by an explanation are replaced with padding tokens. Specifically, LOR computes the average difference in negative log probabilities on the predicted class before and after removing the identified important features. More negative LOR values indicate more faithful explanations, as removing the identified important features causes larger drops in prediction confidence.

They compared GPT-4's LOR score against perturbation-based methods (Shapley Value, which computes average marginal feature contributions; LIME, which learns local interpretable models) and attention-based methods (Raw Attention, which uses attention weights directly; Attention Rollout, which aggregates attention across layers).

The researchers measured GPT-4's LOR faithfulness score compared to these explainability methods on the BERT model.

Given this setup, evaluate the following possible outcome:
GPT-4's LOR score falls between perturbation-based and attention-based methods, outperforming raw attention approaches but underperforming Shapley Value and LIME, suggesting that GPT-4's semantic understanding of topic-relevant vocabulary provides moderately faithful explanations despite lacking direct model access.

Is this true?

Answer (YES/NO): YES